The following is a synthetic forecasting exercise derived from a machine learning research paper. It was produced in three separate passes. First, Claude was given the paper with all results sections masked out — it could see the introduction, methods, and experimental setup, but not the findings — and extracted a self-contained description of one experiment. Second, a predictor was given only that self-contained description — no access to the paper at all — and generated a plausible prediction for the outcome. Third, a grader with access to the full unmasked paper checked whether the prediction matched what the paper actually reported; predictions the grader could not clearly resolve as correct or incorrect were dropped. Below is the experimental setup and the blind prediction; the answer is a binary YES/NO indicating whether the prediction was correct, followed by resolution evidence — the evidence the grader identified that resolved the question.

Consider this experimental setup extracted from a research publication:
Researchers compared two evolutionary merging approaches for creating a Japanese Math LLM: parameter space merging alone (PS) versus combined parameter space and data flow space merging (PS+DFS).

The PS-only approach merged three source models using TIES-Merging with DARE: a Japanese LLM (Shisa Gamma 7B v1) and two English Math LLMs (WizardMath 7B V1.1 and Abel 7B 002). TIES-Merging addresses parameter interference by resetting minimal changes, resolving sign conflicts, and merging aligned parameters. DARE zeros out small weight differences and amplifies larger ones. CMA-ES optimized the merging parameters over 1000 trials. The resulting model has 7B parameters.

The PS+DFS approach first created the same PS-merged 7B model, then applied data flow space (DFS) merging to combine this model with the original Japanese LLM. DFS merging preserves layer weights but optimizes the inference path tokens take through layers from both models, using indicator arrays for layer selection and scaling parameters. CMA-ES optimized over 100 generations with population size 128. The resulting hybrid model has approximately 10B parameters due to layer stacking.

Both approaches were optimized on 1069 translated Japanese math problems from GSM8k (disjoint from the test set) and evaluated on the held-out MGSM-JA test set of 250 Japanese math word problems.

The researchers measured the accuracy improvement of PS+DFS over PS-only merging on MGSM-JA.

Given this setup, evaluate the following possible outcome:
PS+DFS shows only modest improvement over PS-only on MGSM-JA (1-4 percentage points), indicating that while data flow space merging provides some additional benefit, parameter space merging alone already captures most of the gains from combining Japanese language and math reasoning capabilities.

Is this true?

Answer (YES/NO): YES